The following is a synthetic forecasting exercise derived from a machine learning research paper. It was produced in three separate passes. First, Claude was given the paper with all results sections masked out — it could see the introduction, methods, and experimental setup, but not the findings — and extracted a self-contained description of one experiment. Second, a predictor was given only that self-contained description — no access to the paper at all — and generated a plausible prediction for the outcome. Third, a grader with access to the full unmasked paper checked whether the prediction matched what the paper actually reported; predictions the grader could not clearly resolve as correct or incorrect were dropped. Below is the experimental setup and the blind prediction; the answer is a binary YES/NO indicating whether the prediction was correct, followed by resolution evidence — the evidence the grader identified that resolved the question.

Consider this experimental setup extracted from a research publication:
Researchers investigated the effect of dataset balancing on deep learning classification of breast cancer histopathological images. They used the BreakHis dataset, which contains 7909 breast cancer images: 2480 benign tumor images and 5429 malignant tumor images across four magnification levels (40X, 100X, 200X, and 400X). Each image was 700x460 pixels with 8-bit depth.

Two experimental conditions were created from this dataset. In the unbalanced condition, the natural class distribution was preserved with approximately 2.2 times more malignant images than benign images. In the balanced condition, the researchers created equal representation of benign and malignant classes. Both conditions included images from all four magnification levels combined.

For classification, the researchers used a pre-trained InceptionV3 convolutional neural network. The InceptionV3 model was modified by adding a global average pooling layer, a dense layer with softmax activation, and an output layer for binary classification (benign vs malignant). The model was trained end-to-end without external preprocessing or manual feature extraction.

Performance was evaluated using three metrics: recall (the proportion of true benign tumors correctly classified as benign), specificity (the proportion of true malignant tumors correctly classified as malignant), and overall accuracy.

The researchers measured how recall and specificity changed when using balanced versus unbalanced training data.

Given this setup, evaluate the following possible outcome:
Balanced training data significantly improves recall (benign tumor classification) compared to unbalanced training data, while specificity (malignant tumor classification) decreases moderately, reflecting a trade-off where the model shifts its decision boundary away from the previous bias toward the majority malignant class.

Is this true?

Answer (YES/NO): YES